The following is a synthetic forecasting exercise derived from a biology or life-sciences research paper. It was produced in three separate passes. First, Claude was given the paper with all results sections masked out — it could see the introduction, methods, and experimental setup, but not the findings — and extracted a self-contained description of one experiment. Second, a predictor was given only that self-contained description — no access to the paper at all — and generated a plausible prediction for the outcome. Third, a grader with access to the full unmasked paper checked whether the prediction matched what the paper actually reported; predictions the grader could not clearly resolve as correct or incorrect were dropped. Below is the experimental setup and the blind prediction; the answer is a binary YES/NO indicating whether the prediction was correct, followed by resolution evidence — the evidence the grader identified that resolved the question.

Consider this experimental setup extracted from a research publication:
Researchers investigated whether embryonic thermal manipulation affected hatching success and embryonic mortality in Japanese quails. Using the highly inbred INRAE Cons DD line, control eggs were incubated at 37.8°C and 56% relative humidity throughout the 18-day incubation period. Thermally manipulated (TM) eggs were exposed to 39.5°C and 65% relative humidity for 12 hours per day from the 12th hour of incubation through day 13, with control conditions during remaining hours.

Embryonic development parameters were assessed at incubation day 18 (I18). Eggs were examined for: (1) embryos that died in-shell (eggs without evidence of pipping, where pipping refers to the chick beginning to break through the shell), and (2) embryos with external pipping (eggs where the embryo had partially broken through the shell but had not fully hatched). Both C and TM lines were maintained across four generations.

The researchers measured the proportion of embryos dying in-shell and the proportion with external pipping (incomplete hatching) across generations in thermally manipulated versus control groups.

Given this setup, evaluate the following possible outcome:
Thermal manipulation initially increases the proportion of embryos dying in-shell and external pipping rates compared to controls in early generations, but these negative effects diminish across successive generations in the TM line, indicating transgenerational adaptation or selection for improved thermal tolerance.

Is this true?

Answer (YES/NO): NO